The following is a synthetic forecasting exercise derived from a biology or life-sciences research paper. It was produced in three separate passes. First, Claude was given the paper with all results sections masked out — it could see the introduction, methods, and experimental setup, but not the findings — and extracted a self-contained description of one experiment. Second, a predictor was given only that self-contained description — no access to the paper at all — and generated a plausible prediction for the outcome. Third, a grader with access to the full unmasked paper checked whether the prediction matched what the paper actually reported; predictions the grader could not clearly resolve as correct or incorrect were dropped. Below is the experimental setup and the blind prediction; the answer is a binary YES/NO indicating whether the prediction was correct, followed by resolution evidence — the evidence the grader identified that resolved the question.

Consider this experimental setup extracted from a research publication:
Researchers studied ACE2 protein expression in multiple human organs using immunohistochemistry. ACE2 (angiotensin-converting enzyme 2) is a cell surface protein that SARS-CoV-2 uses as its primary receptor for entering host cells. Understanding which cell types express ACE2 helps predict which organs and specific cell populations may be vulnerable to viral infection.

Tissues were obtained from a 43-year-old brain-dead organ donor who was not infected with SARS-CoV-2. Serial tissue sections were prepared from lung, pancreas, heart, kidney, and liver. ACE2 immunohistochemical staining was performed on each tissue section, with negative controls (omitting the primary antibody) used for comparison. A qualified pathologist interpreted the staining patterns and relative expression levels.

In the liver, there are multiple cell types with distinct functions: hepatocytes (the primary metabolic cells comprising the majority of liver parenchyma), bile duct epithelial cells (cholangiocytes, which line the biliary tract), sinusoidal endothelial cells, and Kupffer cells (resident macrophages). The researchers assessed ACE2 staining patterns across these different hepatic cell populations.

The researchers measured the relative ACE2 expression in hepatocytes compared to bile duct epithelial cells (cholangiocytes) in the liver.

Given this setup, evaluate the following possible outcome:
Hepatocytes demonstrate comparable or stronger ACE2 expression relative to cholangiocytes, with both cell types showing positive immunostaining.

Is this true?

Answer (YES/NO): NO